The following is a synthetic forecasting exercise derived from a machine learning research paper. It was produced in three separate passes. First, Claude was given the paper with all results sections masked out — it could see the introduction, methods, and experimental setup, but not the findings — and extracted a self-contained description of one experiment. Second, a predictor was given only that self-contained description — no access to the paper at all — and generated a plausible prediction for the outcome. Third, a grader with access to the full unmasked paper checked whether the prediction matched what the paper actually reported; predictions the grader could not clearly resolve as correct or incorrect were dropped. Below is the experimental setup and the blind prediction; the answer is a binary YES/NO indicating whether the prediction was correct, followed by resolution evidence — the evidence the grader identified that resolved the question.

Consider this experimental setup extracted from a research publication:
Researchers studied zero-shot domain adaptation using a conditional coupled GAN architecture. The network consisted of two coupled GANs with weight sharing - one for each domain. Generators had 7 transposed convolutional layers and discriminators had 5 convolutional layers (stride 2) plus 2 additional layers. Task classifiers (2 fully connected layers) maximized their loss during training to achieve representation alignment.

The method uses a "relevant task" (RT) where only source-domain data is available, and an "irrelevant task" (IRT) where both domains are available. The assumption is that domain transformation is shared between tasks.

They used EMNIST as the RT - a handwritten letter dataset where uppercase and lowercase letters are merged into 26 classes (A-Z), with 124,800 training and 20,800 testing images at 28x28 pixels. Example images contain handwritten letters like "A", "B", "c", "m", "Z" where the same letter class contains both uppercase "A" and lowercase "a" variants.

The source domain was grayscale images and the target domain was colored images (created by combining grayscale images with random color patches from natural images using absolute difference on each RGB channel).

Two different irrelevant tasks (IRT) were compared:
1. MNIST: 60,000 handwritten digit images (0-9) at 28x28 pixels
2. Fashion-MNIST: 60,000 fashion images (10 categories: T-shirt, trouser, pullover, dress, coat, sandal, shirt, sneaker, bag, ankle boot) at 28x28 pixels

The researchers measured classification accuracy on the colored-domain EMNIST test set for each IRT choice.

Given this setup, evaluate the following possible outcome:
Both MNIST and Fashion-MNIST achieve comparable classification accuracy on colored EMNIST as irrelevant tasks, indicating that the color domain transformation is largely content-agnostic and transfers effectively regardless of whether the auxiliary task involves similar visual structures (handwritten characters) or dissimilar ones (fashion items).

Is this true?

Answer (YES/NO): NO